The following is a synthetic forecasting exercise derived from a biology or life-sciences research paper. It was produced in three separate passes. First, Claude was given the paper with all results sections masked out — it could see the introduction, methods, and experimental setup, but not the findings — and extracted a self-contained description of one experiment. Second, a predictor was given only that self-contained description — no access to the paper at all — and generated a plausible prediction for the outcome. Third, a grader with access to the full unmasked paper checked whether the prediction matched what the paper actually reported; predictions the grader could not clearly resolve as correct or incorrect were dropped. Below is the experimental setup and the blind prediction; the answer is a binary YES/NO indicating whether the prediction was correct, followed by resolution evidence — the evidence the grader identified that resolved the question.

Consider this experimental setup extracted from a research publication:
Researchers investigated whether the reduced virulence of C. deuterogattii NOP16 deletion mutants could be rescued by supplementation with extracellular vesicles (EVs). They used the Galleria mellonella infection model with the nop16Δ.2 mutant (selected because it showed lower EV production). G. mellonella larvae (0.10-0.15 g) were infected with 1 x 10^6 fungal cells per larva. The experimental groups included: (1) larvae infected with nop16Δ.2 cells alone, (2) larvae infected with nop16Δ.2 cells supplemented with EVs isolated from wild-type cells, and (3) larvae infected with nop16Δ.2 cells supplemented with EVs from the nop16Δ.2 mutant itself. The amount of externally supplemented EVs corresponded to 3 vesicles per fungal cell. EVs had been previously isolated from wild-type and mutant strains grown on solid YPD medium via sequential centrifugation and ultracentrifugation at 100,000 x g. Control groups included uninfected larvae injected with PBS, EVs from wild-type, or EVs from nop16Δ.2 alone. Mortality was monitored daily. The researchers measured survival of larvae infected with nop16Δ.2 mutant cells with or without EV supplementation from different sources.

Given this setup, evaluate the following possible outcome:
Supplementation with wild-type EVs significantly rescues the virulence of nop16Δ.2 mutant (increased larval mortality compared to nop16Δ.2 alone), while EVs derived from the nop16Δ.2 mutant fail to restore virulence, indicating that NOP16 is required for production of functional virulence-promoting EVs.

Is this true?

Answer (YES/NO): YES